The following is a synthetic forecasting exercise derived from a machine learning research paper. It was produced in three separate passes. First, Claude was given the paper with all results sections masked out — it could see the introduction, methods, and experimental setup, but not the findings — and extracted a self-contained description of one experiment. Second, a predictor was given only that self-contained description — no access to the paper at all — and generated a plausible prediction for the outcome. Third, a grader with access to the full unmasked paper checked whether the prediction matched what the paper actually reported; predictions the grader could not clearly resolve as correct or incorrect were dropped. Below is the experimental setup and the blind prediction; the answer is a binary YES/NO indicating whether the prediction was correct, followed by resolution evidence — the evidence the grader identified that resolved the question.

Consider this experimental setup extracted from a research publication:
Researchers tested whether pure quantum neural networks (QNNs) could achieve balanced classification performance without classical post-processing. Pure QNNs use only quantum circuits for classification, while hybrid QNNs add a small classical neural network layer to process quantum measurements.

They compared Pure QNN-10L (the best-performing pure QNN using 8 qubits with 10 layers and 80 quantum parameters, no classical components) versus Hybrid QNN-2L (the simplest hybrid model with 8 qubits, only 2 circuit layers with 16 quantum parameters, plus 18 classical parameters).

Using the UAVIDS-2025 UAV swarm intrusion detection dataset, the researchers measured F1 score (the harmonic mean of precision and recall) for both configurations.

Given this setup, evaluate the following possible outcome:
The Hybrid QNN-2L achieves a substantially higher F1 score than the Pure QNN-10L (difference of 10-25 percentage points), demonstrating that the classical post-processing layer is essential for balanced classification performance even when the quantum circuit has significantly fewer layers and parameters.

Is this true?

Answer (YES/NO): NO